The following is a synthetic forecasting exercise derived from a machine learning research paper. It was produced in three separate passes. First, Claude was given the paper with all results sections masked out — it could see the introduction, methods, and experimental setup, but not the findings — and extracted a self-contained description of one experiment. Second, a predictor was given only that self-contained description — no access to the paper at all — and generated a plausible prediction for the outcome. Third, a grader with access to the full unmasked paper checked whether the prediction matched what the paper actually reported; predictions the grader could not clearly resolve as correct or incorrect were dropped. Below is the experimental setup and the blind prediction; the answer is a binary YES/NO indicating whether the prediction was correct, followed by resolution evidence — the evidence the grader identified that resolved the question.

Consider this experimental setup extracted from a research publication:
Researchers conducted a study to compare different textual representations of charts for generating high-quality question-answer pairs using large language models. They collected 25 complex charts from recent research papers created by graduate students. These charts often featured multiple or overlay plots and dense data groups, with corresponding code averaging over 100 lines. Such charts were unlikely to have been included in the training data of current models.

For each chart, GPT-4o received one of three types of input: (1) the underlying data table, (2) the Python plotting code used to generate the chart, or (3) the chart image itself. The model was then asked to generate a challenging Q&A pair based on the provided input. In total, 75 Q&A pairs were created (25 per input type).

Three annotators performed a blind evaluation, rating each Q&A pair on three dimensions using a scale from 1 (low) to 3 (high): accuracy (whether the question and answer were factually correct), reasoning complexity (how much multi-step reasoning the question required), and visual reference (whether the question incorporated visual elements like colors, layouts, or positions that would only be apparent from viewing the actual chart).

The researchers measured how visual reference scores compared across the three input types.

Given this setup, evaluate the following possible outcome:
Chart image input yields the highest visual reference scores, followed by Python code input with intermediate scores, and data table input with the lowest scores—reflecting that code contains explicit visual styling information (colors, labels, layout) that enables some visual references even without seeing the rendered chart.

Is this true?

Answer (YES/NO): YES